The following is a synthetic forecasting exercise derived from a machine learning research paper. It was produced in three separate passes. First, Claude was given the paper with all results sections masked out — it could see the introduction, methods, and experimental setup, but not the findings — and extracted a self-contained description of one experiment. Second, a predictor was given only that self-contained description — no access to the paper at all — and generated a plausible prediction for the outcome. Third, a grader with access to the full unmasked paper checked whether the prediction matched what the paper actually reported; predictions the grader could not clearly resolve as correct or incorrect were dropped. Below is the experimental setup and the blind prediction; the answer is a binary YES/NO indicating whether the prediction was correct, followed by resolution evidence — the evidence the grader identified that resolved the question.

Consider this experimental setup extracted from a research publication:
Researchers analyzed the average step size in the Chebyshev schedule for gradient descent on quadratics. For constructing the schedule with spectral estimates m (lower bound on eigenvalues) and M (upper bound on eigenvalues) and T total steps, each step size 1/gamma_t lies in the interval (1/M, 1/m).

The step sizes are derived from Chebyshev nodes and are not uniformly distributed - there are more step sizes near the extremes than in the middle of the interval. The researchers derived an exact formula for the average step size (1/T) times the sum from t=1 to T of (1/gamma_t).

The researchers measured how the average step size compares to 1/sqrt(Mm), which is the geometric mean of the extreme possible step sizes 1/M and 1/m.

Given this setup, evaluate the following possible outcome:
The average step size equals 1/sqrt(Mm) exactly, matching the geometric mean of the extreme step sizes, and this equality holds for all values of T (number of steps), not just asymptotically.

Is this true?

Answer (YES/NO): NO